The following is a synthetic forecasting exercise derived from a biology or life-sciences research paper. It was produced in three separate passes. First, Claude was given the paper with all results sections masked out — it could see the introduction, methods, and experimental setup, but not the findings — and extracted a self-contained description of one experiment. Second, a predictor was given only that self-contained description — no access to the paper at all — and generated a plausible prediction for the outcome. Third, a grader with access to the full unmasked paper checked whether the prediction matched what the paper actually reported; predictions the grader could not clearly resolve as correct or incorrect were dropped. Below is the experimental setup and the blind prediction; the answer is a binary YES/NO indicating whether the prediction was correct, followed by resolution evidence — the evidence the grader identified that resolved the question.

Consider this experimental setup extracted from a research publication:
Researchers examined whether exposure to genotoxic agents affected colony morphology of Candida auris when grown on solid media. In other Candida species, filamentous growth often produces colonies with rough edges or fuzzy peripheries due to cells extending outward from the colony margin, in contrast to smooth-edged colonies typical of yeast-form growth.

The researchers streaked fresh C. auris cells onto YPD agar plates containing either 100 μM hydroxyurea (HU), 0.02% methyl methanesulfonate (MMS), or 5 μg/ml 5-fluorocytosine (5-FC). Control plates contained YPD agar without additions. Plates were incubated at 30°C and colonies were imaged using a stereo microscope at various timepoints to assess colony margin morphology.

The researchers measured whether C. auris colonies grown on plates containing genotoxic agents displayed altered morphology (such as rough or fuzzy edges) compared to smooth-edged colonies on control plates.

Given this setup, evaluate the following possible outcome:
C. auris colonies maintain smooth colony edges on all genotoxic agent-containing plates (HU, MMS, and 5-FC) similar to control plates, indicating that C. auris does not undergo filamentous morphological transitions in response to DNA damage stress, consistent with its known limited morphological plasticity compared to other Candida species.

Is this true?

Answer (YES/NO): NO